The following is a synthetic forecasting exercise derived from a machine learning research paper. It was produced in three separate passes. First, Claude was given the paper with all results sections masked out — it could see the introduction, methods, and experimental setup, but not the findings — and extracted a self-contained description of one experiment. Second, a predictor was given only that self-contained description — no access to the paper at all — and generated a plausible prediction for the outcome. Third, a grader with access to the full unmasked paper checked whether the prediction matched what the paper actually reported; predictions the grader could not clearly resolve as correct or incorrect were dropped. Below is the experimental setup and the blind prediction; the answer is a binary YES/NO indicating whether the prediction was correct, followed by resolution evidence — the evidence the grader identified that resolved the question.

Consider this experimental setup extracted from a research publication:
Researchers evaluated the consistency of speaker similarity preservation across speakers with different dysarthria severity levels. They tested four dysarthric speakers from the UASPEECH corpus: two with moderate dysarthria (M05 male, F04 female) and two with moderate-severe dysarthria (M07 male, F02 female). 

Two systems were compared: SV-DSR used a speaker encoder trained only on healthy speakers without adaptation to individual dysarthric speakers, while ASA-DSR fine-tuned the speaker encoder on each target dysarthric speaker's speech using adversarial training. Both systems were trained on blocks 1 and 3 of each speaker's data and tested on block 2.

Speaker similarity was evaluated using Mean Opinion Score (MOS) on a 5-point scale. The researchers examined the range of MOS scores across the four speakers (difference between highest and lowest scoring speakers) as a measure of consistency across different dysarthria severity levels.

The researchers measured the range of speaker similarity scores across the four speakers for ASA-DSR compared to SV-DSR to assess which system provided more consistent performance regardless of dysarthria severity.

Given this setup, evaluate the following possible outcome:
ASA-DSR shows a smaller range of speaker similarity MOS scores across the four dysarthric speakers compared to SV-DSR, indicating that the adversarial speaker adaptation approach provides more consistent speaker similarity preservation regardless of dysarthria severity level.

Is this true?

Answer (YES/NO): YES